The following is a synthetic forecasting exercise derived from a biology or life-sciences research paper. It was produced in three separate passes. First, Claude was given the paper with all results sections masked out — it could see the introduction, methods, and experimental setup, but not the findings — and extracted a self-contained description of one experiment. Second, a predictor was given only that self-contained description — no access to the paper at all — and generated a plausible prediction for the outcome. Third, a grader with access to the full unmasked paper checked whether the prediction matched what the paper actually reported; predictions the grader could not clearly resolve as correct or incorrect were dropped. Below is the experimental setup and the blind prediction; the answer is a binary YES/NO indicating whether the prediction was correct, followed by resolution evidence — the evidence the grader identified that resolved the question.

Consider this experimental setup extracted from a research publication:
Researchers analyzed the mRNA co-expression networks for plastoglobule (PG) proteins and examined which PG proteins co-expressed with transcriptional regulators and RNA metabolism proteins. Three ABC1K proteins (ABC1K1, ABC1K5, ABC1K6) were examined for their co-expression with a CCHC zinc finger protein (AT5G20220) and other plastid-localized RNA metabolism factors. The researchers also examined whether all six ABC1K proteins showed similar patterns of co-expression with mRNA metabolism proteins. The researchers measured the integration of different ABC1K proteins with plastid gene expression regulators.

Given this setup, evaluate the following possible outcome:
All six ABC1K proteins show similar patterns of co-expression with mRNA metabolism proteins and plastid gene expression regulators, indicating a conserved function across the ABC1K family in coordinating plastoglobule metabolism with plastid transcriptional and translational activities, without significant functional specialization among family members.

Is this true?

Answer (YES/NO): NO